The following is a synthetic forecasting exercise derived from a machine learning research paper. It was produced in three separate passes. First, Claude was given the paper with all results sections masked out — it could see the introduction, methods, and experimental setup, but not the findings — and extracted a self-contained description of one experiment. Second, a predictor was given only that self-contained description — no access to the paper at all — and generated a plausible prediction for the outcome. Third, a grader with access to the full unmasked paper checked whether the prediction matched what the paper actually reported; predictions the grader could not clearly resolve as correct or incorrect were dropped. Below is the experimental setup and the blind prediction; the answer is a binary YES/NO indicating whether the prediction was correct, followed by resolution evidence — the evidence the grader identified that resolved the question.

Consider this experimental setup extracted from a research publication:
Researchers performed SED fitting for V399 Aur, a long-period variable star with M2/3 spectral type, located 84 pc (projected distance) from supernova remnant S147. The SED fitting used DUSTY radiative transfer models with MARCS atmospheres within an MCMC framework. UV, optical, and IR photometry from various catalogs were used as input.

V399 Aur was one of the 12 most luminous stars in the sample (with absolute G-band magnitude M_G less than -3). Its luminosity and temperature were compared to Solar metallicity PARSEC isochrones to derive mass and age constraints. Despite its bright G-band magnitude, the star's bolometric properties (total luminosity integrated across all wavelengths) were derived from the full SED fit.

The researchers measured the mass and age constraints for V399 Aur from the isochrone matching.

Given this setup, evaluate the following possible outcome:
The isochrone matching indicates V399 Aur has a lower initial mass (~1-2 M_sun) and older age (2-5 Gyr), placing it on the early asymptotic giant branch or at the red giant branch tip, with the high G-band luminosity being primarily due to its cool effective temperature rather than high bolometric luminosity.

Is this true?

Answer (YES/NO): NO